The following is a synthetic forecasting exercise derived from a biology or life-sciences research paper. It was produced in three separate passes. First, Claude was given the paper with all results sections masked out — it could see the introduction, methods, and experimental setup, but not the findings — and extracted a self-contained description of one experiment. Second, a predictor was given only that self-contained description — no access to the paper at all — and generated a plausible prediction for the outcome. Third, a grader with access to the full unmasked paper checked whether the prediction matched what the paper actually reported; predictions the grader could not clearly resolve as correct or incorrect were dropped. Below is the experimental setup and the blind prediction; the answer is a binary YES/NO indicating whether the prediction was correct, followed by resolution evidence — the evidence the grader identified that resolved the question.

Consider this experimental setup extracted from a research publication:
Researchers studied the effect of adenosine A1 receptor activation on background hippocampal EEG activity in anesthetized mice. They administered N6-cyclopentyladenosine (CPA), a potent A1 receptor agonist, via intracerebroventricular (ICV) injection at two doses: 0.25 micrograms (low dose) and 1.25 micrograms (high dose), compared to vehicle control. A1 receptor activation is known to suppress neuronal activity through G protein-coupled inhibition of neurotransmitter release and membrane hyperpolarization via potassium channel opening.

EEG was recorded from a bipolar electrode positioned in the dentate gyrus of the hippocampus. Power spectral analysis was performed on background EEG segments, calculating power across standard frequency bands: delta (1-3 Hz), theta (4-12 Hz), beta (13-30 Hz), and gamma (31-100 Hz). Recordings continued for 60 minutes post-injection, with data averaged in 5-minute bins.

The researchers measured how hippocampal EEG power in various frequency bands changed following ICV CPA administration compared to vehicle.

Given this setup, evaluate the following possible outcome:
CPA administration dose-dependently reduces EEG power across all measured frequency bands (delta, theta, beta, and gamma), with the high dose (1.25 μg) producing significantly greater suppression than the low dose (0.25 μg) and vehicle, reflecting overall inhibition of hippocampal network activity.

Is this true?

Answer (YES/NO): NO